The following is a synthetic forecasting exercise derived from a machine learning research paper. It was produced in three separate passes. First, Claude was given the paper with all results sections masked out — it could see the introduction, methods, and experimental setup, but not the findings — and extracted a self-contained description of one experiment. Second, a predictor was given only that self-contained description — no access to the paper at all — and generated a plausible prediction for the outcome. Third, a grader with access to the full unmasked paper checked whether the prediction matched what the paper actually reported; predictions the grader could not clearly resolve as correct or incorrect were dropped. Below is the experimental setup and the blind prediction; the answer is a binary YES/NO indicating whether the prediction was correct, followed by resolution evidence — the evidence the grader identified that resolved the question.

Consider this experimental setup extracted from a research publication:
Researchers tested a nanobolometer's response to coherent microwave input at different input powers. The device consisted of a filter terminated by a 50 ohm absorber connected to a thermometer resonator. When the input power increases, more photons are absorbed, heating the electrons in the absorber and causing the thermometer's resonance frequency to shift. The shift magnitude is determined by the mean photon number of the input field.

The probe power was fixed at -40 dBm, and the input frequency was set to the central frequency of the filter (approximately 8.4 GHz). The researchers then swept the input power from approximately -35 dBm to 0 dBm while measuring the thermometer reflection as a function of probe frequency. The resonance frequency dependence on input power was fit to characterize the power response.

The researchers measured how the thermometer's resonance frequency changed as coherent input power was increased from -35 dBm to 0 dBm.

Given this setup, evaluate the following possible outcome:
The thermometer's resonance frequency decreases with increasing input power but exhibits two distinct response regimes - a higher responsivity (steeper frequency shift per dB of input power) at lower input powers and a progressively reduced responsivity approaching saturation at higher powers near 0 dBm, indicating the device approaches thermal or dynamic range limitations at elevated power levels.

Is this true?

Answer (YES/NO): NO